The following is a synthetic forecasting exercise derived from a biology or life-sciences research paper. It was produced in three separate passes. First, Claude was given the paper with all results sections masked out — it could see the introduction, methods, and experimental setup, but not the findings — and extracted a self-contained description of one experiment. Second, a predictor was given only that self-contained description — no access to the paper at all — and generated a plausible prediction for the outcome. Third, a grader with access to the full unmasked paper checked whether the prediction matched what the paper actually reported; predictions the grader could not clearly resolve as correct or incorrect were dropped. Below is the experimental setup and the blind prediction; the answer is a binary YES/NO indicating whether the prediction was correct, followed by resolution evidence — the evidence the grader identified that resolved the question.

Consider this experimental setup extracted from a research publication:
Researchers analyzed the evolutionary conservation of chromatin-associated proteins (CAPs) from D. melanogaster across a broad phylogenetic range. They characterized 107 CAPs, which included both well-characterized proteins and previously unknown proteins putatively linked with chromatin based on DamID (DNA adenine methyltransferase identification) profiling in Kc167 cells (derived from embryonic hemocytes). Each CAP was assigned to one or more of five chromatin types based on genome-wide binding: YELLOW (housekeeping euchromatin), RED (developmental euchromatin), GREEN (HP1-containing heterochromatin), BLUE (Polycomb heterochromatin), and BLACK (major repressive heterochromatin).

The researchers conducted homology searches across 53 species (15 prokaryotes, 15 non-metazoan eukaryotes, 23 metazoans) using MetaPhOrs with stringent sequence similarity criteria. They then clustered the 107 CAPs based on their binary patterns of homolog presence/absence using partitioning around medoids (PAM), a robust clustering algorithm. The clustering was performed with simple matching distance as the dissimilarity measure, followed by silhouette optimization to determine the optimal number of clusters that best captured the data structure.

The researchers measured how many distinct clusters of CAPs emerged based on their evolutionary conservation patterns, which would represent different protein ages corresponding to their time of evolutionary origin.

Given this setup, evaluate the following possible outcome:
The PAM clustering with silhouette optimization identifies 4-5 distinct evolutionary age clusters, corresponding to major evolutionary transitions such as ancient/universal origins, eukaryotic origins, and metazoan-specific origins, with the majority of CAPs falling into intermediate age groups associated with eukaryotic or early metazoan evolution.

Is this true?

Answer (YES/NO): NO